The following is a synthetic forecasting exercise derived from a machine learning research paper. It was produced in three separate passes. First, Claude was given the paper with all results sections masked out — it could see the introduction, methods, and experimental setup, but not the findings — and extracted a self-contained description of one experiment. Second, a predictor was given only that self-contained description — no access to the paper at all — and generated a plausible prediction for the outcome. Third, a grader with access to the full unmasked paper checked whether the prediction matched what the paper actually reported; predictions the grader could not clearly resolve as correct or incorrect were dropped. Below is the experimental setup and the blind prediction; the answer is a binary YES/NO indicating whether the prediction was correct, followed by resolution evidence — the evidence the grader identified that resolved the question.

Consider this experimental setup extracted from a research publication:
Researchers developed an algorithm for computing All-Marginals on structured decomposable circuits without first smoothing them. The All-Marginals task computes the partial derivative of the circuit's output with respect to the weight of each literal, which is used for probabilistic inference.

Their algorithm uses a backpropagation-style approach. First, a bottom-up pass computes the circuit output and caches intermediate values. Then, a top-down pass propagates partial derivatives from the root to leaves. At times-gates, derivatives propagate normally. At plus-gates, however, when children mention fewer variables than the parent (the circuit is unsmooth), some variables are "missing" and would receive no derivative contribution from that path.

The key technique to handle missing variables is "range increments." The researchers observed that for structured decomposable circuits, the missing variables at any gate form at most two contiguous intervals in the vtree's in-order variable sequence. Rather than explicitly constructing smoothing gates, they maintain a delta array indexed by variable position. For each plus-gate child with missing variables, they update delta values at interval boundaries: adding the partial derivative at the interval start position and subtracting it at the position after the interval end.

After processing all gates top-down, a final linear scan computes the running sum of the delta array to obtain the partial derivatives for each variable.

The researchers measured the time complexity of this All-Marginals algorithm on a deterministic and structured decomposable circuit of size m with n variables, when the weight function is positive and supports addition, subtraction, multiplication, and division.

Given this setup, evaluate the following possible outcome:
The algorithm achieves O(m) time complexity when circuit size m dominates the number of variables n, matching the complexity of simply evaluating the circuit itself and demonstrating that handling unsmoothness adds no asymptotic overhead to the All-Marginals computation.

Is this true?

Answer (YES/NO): YES